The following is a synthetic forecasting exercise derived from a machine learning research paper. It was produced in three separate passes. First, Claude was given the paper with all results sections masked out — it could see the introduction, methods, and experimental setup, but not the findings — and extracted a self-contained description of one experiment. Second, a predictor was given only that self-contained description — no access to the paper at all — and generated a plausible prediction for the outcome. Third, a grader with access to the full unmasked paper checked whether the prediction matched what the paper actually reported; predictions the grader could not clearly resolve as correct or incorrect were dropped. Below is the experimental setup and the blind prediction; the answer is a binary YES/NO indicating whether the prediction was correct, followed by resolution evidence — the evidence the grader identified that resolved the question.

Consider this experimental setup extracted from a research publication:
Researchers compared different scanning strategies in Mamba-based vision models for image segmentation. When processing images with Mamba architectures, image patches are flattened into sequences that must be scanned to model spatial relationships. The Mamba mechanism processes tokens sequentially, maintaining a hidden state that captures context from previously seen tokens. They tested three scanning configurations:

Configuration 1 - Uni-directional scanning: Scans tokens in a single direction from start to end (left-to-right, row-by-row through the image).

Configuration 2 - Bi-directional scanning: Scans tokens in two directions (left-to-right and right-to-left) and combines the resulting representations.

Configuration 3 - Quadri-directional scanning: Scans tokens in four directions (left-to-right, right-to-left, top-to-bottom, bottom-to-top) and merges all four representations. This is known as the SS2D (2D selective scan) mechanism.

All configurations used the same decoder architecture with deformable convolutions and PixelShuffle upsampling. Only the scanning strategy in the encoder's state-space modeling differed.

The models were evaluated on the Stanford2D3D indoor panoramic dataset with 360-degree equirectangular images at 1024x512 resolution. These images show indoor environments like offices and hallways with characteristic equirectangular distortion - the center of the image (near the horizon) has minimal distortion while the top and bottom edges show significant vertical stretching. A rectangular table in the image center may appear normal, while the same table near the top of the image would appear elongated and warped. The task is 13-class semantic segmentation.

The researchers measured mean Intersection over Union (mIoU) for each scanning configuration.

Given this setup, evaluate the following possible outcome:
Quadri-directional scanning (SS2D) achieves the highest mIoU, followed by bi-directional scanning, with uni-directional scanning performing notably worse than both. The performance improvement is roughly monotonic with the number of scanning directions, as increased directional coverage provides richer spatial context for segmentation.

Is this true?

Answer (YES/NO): NO